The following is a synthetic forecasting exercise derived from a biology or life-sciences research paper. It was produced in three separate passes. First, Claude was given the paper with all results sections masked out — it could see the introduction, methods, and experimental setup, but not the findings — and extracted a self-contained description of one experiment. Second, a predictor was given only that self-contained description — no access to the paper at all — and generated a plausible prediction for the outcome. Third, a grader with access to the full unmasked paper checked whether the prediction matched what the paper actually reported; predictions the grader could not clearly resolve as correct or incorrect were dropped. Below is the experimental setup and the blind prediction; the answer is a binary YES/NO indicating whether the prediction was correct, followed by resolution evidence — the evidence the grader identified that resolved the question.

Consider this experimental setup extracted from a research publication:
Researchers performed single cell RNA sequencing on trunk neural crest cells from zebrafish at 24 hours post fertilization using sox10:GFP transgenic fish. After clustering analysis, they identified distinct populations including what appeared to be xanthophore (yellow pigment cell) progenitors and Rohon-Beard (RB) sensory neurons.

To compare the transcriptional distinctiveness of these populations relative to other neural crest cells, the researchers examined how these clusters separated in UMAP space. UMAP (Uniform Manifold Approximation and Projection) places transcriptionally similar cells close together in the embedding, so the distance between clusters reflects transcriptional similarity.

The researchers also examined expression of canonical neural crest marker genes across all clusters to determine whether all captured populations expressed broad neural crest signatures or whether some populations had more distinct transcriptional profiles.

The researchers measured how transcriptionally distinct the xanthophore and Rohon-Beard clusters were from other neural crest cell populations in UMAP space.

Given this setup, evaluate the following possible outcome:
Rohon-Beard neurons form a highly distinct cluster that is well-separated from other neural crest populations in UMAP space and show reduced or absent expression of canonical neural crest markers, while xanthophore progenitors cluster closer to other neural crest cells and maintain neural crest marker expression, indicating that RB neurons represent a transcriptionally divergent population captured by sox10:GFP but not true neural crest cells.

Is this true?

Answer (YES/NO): NO